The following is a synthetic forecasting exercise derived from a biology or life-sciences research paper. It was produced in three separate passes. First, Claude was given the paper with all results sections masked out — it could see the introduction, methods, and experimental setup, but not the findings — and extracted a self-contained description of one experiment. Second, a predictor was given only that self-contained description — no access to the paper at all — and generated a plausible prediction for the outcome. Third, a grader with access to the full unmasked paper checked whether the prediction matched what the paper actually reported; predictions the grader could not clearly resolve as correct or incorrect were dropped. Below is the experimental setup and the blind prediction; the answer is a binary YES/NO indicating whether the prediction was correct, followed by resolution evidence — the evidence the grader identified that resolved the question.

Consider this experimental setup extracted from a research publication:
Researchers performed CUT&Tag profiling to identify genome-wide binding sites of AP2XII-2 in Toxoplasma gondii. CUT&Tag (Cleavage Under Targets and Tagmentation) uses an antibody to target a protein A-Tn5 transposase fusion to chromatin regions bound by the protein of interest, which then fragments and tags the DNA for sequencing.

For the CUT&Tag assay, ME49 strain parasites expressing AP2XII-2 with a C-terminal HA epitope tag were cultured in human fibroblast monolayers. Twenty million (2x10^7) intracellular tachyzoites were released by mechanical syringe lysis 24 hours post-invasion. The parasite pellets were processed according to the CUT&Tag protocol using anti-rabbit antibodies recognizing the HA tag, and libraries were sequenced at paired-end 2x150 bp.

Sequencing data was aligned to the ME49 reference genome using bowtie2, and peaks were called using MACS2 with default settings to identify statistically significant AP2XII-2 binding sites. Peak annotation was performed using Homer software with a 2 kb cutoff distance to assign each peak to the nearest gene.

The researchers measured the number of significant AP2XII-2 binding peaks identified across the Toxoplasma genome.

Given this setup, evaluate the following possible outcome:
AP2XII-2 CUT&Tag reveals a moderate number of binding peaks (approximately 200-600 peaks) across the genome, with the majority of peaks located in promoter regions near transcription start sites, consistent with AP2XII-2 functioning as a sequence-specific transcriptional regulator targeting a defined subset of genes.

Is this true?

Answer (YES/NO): NO